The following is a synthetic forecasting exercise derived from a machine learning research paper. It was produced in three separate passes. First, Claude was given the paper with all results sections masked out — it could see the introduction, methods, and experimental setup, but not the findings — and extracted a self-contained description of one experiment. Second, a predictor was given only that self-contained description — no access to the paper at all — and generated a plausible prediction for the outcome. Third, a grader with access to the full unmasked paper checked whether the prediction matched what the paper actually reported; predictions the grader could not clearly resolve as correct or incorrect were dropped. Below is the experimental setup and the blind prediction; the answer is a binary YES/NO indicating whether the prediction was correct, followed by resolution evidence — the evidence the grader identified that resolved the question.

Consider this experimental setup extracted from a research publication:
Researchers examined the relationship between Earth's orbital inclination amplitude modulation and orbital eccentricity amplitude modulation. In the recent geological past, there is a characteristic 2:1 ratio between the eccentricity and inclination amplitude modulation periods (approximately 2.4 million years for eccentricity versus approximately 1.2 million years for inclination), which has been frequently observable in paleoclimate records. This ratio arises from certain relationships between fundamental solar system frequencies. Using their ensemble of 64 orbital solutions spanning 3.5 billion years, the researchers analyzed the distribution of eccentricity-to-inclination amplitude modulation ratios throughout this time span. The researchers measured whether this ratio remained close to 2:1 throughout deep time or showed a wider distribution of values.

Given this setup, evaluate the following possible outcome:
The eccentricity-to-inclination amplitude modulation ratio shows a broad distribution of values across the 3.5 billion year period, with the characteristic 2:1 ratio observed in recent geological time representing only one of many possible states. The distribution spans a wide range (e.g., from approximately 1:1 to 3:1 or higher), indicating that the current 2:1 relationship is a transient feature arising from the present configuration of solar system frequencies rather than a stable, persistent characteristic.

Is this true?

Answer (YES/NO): YES